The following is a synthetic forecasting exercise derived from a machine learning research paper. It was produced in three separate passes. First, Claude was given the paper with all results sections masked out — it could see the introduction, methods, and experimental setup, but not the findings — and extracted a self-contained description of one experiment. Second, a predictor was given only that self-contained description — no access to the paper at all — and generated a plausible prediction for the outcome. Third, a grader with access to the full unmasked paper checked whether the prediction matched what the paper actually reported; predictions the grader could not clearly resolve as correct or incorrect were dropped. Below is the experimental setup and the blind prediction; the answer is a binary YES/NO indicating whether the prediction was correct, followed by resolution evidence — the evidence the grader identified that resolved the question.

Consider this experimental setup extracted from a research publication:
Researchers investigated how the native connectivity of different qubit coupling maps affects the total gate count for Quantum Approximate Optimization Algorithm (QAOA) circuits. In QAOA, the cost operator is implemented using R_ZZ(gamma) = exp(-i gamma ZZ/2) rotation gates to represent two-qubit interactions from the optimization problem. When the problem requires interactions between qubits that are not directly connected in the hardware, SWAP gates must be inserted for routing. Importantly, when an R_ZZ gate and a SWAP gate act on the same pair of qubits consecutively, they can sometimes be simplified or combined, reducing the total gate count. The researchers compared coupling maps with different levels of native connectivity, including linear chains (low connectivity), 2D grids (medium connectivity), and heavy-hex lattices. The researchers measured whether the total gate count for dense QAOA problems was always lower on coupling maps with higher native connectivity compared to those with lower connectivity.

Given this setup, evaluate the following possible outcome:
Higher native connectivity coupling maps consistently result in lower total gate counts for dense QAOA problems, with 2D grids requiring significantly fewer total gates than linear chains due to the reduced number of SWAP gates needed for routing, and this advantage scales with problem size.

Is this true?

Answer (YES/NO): NO